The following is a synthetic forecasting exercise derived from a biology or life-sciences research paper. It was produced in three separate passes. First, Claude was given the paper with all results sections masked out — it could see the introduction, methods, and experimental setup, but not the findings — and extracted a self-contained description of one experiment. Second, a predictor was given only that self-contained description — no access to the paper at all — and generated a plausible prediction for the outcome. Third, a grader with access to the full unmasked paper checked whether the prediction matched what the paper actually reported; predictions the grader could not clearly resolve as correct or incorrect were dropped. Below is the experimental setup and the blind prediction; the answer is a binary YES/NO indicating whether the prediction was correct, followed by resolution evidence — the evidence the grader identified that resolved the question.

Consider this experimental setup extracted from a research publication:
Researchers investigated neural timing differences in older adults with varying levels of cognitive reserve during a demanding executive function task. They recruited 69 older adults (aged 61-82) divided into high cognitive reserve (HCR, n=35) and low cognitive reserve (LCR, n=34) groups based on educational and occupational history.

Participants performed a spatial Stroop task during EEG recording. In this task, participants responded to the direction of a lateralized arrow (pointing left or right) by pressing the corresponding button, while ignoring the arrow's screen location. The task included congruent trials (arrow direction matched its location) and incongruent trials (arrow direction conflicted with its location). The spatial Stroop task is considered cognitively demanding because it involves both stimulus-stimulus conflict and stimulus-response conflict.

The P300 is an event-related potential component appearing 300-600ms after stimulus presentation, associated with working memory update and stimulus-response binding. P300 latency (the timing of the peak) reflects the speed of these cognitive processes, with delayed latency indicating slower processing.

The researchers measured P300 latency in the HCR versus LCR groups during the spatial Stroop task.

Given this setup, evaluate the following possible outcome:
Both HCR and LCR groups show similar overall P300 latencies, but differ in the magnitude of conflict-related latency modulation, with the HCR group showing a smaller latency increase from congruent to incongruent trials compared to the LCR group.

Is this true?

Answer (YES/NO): NO